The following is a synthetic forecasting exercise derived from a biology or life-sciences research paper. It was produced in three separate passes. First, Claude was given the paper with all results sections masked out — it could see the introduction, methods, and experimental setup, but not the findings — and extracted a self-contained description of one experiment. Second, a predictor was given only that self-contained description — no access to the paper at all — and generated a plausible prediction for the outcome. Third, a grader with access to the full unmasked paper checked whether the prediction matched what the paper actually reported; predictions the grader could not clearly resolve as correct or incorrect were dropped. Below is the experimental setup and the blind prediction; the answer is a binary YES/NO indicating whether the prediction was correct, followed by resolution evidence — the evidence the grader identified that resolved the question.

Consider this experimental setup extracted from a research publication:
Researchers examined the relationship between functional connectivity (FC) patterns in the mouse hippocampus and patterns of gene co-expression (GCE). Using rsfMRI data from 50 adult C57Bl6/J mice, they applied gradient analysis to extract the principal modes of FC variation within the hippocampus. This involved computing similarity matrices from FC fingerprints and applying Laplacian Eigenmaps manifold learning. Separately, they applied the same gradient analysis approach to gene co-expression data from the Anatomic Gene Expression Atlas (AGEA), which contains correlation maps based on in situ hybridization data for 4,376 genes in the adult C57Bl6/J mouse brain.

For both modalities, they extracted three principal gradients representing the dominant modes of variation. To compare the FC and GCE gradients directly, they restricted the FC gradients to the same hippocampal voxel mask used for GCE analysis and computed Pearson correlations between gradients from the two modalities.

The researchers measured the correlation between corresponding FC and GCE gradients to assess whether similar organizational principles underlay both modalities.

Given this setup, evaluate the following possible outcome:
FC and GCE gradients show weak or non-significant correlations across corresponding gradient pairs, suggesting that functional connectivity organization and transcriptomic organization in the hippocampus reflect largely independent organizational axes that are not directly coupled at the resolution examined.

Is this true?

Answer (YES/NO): NO